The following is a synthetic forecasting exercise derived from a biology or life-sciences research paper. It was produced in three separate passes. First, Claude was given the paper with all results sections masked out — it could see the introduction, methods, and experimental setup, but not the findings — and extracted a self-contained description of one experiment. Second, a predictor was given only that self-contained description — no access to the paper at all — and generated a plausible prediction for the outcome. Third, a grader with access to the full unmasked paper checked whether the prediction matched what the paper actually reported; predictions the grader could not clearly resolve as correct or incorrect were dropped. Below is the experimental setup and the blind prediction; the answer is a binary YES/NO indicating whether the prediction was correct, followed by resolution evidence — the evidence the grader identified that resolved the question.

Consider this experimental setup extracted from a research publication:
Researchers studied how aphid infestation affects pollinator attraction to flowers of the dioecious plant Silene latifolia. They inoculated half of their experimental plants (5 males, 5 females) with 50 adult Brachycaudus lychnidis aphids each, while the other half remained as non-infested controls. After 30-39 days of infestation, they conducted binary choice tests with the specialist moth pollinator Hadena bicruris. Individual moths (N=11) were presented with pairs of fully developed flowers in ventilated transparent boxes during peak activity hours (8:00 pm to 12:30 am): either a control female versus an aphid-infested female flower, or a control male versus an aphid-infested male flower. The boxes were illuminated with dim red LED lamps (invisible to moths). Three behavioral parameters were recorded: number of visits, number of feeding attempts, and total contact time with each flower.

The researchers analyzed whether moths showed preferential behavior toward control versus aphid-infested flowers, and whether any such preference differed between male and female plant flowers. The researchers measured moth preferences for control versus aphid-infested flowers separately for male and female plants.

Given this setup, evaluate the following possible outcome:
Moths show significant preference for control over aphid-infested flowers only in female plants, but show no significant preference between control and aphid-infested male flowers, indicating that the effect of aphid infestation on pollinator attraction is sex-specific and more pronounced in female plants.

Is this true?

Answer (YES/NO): YES